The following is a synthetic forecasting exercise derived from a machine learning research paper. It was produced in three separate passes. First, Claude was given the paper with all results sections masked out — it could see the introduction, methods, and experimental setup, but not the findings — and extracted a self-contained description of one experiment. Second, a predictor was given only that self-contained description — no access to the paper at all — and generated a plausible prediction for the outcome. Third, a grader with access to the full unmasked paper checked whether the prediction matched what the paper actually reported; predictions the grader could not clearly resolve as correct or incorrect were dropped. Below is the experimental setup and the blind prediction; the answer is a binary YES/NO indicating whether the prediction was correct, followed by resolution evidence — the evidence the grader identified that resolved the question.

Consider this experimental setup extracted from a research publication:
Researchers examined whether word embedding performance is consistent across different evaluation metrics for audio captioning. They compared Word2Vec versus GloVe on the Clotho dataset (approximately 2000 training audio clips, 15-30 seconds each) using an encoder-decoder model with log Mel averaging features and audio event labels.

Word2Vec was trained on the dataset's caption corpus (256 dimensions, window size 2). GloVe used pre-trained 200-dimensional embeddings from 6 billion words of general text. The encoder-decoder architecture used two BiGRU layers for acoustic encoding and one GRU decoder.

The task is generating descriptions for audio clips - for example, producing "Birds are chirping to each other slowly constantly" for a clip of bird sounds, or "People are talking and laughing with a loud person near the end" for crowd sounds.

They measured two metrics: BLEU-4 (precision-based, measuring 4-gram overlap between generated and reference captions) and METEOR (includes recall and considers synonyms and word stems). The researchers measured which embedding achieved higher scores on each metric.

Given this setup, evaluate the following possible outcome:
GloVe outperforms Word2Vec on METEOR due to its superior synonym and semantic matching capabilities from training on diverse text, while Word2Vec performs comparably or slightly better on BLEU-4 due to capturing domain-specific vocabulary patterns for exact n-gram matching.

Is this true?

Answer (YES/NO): NO